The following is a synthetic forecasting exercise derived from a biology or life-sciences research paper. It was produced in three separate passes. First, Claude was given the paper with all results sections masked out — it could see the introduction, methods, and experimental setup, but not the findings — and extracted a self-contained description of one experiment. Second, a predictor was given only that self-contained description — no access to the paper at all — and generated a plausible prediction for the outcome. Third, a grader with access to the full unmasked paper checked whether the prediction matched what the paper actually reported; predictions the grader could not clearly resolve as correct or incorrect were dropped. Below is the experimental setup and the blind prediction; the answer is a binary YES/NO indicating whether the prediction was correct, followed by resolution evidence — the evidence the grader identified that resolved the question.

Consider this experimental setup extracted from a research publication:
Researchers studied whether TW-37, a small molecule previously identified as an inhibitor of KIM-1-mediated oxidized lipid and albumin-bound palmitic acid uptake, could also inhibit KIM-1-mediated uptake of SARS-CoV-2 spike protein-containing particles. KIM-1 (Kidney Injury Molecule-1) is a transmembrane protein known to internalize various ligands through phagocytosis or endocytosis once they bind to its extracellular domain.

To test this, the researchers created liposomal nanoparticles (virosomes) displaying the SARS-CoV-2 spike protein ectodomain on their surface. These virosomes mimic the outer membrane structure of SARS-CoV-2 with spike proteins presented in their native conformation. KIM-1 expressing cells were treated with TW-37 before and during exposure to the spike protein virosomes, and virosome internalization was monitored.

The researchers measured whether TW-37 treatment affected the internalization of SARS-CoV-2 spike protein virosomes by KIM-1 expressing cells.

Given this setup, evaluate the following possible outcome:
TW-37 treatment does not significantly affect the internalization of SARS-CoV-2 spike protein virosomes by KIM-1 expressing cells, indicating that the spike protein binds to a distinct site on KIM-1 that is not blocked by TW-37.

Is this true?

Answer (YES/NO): NO